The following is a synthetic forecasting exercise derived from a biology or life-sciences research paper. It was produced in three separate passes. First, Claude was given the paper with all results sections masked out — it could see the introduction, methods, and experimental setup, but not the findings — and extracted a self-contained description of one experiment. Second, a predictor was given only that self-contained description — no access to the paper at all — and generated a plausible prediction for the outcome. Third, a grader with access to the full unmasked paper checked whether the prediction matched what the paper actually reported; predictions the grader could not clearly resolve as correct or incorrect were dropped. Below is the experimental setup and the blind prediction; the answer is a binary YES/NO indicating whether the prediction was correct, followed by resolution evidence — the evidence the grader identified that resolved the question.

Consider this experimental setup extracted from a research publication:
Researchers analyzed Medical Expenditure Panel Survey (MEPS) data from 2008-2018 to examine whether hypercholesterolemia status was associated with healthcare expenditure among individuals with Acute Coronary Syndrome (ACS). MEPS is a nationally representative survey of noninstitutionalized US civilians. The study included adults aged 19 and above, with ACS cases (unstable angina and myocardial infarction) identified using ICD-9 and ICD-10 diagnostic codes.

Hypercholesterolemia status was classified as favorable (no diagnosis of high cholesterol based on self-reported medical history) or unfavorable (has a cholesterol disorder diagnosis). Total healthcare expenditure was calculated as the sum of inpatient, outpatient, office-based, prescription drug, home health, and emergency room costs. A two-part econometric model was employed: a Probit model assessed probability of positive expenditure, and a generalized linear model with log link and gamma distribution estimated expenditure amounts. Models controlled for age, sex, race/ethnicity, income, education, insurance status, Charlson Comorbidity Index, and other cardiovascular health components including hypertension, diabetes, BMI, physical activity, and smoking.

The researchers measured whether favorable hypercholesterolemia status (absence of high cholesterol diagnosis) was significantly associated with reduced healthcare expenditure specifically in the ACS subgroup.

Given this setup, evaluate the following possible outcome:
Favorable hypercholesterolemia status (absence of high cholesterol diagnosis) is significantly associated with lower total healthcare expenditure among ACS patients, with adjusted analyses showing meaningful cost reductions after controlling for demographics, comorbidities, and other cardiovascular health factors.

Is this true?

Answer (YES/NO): NO